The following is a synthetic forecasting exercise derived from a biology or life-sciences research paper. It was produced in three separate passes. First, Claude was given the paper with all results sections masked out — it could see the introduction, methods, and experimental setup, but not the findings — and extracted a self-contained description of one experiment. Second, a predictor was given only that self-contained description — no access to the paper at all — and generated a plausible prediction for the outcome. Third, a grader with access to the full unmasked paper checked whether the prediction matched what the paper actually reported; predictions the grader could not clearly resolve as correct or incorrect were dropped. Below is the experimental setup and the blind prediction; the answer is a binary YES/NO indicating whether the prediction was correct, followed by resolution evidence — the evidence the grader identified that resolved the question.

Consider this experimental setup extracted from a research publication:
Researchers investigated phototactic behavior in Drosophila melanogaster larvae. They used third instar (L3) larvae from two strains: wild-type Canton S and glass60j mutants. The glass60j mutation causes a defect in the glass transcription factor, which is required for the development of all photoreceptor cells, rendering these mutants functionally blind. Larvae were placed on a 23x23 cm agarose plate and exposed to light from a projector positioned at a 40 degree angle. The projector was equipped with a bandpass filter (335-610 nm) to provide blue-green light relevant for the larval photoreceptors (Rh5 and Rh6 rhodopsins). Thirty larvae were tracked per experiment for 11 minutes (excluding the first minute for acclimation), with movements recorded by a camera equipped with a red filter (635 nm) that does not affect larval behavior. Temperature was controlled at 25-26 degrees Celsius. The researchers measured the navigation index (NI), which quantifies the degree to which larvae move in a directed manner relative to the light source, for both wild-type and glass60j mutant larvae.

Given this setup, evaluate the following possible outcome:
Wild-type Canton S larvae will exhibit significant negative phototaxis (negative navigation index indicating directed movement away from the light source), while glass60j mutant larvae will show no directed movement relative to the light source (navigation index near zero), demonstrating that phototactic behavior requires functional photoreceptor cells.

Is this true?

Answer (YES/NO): YES